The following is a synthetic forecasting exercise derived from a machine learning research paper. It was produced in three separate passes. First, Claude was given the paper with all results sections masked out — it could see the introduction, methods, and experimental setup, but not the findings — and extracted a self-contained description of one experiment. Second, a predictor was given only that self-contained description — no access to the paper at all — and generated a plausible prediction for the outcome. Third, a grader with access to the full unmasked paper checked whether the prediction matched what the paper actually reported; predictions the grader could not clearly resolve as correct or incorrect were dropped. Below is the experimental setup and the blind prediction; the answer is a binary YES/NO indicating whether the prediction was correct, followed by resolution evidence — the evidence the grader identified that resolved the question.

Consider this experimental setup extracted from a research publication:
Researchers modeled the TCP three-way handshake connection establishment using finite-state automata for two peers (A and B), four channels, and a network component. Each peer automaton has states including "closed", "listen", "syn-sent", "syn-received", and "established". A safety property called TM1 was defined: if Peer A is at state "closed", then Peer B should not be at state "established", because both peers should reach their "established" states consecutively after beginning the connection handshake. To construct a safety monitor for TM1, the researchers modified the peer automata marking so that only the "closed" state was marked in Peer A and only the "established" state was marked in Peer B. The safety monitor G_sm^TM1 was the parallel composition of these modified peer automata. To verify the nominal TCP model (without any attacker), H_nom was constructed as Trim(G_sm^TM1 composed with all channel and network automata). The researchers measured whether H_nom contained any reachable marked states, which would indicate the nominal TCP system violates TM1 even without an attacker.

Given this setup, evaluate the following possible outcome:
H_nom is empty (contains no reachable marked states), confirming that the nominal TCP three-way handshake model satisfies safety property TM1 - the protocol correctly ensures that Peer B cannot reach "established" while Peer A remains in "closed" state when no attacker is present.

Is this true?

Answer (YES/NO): YES